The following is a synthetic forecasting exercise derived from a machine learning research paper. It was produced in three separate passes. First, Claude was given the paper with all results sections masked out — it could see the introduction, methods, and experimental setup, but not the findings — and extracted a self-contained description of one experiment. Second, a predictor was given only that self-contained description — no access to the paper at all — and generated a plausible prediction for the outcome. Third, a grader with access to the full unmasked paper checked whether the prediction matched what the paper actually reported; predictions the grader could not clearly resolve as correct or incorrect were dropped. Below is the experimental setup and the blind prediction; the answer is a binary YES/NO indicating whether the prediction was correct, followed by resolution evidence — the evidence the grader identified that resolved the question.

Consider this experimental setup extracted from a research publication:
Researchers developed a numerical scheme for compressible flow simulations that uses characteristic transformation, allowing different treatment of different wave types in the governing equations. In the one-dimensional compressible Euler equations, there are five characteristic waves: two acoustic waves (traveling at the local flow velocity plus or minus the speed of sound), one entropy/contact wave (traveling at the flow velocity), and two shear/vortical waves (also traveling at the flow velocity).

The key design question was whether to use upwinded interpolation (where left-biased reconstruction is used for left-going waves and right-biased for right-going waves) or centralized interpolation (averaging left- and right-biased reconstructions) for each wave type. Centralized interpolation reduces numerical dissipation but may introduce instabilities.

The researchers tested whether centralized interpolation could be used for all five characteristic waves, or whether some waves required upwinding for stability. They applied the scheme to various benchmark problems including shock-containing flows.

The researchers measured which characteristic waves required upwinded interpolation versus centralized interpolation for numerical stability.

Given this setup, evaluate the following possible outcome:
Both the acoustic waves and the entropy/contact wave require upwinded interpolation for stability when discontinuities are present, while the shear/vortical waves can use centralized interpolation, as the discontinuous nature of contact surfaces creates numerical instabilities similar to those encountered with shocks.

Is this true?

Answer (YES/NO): NO